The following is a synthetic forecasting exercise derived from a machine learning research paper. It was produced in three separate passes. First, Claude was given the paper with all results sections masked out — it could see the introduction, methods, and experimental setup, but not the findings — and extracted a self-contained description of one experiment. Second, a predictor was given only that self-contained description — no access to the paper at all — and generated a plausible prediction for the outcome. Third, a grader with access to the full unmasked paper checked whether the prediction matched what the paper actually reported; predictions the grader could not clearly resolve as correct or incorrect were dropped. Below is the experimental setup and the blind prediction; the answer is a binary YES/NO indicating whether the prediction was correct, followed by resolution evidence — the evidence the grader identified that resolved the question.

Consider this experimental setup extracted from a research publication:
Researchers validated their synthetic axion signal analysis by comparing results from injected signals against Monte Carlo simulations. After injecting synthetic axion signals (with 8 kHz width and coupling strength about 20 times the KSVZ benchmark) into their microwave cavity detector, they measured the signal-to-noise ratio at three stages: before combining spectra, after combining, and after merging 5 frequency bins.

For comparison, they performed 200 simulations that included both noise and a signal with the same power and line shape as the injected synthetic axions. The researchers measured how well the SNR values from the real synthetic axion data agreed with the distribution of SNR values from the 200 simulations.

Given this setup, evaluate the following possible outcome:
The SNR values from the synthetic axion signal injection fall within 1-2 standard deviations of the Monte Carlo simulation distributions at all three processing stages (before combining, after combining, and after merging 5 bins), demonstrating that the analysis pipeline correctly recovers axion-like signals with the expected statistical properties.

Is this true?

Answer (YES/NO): YES